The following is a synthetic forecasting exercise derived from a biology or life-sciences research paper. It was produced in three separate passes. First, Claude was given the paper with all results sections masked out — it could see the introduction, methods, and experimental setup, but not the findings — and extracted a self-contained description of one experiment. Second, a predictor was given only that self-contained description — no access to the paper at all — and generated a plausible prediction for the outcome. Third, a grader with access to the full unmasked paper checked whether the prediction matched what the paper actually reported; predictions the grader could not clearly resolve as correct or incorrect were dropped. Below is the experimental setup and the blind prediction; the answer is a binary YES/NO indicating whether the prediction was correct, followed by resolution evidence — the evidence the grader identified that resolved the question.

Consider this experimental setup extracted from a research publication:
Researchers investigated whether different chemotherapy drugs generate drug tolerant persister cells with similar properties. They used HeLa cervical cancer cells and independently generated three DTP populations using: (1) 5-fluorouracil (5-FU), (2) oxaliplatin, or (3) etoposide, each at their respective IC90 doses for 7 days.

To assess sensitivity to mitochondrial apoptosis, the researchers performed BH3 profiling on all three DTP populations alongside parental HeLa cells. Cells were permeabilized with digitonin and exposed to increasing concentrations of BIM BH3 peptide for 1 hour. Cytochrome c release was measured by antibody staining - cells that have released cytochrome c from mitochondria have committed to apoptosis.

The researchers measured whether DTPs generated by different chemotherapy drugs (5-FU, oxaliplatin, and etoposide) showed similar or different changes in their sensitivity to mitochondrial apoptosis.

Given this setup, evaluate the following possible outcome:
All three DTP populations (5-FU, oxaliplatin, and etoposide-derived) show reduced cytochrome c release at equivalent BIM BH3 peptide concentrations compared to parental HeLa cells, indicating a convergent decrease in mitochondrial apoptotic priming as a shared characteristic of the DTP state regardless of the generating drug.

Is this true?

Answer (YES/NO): YES